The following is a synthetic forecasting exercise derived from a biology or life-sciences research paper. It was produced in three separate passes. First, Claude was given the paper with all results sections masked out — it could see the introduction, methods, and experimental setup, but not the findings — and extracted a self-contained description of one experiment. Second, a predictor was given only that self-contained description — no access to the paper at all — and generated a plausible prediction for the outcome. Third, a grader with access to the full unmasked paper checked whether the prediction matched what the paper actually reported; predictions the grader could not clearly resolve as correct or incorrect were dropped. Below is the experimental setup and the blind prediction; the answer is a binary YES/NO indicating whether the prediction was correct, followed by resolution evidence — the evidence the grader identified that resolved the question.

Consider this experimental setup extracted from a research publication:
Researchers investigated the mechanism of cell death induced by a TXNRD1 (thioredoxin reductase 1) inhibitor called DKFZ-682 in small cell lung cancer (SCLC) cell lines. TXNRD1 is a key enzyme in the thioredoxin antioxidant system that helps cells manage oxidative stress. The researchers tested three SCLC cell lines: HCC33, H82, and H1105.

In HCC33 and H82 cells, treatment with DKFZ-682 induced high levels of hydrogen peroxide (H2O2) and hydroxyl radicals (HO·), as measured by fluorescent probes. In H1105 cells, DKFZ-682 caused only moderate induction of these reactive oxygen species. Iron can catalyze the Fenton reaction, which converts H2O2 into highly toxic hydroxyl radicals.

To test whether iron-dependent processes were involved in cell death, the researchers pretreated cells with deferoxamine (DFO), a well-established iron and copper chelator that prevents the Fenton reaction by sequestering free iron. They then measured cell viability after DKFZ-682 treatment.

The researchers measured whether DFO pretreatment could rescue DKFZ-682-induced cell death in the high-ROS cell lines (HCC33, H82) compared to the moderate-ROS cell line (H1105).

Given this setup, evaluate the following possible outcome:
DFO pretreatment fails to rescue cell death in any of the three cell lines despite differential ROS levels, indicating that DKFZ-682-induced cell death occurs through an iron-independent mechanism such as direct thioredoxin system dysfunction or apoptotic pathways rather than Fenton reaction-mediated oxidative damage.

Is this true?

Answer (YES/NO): NO